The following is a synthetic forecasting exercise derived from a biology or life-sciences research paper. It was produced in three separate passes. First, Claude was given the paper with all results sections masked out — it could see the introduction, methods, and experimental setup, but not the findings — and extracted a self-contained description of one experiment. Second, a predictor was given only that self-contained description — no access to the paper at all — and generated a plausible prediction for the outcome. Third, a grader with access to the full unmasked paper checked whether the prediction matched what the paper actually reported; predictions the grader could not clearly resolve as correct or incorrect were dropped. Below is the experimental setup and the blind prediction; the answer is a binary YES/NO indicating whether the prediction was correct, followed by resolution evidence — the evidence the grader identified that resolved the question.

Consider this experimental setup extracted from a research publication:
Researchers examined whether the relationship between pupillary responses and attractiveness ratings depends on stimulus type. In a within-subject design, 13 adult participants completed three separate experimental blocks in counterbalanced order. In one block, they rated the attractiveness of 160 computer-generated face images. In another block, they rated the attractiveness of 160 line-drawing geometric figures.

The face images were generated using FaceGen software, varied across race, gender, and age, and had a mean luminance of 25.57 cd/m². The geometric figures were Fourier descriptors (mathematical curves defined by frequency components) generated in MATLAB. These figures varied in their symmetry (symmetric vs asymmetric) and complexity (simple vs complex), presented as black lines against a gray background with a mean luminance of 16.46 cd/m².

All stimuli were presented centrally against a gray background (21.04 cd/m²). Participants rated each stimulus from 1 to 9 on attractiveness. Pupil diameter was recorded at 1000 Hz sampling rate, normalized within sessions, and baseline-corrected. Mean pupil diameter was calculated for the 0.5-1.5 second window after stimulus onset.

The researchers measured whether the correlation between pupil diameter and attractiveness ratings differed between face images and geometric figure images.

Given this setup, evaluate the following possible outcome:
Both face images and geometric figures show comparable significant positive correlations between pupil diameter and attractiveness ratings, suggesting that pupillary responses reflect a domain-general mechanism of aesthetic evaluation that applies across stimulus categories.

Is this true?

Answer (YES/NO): NO